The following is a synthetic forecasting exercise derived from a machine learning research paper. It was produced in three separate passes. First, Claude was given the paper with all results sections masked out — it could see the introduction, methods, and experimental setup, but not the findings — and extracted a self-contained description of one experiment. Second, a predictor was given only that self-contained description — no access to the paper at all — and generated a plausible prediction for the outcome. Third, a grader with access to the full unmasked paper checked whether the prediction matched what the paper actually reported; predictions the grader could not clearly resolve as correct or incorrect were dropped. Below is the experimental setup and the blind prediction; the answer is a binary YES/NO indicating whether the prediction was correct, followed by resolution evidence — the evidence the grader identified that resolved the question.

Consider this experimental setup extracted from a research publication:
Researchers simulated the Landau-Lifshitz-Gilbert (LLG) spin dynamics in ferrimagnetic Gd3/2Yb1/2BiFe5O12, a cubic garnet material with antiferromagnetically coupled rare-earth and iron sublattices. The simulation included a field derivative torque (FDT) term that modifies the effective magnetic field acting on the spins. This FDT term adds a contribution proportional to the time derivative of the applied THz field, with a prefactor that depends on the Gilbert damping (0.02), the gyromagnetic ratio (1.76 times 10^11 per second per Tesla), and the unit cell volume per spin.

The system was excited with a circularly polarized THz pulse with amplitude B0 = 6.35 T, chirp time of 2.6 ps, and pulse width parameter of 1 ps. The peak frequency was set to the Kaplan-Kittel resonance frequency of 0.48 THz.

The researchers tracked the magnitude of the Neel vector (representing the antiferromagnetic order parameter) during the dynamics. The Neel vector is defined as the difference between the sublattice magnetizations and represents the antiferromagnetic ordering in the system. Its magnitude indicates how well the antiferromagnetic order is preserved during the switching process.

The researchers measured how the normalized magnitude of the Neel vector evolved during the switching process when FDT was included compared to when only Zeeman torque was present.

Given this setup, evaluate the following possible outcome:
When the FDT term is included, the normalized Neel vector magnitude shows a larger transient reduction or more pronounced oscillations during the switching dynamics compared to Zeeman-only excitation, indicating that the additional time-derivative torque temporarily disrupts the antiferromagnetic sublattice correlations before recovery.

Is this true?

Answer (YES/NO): YES